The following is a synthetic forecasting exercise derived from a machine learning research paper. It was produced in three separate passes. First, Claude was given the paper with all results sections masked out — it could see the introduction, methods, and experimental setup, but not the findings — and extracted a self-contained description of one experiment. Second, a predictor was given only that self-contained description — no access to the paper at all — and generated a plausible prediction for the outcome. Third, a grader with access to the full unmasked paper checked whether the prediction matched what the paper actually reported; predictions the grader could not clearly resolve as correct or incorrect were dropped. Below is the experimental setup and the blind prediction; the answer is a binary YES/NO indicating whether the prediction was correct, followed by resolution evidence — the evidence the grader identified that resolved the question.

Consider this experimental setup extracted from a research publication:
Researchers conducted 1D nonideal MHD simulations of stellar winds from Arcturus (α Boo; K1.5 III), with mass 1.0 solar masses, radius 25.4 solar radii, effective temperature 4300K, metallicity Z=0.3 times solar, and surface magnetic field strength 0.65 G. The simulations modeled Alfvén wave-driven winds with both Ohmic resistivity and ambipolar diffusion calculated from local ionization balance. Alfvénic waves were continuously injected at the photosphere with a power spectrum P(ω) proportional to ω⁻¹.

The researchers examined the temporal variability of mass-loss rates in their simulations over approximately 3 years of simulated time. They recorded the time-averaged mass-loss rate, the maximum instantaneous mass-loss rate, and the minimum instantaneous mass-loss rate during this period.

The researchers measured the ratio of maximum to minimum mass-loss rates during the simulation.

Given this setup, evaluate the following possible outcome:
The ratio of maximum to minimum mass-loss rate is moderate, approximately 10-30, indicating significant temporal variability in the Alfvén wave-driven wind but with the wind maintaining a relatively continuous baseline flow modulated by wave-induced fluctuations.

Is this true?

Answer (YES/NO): NO